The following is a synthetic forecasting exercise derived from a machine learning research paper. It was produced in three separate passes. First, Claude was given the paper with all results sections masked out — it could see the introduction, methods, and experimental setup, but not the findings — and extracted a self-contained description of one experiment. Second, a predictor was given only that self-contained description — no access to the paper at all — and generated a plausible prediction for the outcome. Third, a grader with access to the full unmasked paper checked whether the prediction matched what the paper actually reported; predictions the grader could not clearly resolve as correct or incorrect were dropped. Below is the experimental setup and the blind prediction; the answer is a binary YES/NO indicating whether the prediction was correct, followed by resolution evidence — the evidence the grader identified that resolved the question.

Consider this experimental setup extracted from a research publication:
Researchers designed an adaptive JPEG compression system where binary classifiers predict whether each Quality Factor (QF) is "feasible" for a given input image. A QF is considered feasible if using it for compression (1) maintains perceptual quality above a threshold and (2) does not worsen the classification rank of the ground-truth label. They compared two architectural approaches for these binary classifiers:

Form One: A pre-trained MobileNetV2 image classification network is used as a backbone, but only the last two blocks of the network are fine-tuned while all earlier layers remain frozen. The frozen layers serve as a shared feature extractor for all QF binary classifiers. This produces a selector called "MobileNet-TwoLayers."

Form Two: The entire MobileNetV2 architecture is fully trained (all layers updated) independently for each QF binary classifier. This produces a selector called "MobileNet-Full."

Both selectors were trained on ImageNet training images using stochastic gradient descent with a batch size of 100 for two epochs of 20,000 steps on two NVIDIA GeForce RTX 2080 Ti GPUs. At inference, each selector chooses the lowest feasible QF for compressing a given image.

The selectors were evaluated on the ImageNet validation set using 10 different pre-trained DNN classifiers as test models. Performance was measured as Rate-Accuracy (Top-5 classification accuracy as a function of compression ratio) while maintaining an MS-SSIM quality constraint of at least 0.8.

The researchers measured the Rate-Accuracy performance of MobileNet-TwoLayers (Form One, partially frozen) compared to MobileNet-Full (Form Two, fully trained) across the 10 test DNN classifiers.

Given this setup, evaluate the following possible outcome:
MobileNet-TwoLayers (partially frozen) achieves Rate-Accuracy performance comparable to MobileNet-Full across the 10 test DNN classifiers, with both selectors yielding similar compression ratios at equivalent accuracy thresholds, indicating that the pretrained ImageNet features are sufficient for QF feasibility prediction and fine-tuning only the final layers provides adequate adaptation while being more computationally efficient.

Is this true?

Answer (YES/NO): YES